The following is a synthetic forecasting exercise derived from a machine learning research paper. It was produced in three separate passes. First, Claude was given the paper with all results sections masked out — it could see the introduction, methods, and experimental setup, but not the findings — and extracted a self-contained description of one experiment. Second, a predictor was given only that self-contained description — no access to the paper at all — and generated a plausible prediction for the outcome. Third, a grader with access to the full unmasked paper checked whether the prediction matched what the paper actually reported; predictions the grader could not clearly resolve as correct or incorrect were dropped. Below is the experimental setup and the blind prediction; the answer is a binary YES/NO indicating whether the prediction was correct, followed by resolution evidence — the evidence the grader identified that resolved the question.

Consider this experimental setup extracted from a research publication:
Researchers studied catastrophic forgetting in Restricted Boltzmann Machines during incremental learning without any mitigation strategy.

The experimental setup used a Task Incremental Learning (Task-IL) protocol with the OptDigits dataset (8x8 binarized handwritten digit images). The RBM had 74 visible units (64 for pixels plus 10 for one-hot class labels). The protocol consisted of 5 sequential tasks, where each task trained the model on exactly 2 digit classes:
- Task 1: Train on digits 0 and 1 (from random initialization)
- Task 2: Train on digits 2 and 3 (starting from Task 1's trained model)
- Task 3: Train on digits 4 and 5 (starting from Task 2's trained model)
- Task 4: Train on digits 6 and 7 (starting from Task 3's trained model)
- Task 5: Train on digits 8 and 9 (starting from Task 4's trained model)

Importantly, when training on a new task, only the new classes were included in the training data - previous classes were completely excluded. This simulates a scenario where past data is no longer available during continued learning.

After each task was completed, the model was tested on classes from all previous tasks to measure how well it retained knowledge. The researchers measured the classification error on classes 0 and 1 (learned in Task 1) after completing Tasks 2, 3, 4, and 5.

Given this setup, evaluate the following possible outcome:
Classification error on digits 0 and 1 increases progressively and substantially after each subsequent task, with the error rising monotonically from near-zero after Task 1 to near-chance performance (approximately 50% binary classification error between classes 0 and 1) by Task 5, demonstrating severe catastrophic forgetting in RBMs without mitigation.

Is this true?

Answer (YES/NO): NO